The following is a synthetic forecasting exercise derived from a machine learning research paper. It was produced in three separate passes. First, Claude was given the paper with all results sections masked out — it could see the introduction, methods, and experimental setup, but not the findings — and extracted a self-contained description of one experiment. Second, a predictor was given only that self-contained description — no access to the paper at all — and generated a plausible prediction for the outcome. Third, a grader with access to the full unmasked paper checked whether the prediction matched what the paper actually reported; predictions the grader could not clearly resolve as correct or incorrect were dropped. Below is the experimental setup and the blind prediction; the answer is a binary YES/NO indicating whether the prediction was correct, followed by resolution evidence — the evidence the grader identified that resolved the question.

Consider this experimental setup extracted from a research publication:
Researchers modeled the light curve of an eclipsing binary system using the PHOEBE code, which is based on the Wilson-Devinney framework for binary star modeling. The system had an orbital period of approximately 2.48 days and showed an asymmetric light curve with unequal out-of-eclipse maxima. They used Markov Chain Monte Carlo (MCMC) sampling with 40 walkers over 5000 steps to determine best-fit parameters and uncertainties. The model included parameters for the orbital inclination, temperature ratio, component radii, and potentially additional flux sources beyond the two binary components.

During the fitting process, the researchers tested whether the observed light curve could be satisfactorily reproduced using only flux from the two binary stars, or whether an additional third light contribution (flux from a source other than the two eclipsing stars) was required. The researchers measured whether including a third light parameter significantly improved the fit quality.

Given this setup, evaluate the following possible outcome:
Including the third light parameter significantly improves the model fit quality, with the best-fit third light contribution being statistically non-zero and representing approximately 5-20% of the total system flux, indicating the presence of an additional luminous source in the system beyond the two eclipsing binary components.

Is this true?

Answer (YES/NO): NO